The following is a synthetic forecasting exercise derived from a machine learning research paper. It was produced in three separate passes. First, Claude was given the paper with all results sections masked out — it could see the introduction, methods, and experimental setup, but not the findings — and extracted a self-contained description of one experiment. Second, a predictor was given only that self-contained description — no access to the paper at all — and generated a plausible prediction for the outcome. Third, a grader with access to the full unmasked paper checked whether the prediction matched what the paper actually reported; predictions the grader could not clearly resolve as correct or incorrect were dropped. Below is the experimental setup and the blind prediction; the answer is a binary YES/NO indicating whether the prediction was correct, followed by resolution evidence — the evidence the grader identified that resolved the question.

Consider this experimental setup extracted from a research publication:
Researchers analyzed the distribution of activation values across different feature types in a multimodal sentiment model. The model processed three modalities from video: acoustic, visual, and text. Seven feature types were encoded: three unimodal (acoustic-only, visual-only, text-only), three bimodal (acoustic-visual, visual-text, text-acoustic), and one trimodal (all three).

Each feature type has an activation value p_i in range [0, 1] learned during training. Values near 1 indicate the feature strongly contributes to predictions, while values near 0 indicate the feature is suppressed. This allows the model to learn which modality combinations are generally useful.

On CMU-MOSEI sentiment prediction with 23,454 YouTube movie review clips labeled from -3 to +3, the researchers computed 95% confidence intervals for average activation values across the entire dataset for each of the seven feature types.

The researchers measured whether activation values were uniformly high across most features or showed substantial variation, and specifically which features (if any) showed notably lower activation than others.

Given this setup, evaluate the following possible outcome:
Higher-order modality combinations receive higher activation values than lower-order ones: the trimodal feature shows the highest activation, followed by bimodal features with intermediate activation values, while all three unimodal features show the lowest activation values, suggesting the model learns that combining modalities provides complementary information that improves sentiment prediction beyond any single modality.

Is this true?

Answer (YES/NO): NO